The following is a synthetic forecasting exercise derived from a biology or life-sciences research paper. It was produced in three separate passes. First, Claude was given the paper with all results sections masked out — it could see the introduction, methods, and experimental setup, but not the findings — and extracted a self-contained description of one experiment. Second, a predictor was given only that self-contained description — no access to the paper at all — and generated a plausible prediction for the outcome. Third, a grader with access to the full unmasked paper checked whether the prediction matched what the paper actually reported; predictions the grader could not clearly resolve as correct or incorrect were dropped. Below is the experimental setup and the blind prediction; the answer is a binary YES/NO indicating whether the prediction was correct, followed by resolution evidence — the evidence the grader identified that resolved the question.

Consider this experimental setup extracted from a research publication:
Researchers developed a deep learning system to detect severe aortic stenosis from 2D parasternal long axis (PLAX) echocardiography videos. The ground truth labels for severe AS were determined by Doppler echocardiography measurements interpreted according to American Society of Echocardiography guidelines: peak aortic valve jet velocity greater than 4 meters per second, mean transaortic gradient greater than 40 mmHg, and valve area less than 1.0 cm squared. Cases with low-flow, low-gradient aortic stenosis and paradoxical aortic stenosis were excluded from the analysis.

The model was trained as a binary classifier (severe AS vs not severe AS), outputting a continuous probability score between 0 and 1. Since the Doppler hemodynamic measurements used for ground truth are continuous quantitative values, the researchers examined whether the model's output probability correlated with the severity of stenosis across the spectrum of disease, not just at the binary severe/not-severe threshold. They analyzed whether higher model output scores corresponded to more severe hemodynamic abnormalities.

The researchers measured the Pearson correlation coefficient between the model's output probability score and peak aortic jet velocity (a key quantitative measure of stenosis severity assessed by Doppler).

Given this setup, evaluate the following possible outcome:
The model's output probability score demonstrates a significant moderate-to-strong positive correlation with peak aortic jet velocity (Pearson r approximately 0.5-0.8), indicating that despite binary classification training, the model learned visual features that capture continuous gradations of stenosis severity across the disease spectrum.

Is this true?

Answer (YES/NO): YES